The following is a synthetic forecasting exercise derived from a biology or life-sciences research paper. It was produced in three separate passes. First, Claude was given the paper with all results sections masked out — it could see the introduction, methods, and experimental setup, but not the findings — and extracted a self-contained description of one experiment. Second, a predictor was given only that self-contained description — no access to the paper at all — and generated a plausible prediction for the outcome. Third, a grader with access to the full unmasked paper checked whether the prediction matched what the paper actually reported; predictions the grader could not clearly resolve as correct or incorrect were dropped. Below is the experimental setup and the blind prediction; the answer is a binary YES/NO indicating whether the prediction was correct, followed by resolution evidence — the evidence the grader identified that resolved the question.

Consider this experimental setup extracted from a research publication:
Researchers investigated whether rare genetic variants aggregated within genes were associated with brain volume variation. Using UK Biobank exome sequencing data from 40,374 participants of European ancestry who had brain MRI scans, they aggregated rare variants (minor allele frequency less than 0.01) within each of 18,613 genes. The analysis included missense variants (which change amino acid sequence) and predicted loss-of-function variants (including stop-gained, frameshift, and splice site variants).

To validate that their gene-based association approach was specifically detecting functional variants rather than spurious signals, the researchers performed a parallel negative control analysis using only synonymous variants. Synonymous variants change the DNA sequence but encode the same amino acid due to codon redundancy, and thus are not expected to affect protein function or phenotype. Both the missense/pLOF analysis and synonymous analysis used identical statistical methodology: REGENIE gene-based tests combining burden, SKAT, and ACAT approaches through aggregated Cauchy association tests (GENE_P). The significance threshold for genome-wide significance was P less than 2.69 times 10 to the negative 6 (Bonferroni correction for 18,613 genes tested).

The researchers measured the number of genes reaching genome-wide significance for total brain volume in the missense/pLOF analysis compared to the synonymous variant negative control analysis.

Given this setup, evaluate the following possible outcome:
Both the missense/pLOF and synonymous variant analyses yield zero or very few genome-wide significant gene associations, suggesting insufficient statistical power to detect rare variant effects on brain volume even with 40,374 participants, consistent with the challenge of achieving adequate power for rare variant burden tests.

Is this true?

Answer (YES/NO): NO